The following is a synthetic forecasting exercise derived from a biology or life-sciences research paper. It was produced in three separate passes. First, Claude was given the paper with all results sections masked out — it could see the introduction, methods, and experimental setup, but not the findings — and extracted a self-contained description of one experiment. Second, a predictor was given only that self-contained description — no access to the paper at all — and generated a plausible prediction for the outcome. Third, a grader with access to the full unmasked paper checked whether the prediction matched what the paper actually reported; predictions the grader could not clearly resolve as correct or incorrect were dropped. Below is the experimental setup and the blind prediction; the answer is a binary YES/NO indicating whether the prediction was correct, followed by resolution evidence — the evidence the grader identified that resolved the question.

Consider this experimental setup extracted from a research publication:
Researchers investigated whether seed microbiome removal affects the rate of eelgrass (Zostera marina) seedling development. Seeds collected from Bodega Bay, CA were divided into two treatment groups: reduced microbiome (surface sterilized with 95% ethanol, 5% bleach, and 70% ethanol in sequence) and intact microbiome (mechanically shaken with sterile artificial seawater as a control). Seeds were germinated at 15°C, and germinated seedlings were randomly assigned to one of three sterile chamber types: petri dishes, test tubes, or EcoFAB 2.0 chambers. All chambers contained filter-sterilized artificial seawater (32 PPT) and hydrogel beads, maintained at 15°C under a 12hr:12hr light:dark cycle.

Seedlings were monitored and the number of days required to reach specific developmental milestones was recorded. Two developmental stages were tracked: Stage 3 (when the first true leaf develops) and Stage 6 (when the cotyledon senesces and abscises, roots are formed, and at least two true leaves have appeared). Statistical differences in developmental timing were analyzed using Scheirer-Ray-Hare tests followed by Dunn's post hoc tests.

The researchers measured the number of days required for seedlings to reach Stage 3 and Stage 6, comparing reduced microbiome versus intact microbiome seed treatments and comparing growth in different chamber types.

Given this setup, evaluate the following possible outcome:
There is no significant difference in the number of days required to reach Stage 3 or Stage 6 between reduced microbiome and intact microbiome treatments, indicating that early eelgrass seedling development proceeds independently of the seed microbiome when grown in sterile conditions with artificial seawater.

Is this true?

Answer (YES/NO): YES